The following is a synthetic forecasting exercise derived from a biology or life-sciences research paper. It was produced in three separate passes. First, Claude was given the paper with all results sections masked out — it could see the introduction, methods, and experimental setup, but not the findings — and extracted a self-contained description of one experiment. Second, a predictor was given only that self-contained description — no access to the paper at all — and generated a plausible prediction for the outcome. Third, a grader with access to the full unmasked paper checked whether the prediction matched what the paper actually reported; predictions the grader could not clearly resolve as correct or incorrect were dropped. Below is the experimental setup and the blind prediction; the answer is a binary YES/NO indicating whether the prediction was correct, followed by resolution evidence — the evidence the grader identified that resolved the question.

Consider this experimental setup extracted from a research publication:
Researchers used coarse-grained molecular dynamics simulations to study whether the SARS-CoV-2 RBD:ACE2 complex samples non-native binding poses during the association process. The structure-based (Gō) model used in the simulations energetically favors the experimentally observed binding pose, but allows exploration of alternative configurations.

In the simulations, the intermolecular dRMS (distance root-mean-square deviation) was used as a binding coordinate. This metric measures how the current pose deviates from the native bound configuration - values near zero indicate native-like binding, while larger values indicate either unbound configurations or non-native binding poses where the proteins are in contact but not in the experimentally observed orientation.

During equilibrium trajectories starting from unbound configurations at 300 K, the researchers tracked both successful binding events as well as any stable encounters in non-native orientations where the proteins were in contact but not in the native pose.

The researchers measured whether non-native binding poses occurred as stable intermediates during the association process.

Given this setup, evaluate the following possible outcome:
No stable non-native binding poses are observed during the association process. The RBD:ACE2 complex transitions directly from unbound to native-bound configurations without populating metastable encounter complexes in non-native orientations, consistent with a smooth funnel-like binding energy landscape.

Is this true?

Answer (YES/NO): YES